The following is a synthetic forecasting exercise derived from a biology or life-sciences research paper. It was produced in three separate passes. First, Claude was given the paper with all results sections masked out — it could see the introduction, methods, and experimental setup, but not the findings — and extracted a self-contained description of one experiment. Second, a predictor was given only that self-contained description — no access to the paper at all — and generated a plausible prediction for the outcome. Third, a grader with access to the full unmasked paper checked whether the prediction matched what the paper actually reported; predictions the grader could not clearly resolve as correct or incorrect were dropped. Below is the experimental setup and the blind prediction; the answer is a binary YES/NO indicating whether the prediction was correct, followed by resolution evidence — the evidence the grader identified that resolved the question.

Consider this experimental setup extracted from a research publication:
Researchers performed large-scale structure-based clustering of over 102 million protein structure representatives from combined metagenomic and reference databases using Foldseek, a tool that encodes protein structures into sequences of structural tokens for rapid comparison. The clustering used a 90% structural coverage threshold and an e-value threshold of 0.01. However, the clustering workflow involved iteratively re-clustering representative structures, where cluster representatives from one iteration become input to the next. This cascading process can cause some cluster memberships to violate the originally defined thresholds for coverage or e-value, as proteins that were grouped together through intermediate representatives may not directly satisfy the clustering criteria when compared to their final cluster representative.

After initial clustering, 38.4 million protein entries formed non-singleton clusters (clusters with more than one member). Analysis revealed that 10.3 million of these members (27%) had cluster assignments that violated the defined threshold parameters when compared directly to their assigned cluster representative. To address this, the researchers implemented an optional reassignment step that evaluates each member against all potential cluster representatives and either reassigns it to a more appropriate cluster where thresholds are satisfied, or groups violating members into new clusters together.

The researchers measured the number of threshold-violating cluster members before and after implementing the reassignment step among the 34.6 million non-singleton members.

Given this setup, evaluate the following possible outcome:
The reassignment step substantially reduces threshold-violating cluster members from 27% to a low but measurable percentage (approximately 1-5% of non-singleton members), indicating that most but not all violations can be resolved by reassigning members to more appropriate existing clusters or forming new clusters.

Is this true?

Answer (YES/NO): NO